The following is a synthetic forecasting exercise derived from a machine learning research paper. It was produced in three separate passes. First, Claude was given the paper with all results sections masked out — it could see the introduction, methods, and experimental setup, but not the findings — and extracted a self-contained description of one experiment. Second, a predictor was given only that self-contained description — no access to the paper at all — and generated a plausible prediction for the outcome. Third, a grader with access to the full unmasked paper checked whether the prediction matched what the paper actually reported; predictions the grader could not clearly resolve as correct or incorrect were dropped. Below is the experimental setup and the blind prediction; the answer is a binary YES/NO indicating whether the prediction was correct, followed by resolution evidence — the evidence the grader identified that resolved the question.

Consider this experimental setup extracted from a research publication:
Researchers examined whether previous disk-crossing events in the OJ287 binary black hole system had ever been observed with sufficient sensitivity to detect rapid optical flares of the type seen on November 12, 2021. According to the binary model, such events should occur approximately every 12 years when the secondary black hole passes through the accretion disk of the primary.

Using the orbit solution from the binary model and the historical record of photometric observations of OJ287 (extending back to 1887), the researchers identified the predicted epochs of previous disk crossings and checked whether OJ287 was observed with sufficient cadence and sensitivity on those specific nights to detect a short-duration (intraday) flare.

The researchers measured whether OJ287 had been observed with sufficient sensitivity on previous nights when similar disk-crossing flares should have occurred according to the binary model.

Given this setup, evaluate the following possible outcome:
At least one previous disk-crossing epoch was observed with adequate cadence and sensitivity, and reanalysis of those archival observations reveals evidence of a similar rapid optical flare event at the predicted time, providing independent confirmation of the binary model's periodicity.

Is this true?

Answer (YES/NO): NO